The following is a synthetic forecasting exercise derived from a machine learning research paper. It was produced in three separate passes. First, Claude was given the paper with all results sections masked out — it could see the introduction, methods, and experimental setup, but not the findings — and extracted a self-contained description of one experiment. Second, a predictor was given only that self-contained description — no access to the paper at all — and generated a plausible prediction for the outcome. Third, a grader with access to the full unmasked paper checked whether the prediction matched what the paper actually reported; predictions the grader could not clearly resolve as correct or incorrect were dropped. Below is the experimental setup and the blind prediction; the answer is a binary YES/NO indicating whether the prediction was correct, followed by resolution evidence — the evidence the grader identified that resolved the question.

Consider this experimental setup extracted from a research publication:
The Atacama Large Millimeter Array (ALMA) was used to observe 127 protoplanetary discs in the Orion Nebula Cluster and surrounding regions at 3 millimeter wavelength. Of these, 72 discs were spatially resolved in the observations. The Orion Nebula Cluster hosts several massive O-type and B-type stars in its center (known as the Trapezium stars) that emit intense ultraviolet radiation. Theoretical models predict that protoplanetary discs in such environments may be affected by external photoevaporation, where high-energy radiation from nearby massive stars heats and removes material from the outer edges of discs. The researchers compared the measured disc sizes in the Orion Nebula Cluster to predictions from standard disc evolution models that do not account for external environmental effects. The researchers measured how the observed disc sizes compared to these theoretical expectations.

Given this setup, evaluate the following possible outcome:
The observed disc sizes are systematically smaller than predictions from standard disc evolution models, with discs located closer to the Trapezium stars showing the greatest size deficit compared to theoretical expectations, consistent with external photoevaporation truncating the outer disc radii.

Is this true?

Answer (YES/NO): NO